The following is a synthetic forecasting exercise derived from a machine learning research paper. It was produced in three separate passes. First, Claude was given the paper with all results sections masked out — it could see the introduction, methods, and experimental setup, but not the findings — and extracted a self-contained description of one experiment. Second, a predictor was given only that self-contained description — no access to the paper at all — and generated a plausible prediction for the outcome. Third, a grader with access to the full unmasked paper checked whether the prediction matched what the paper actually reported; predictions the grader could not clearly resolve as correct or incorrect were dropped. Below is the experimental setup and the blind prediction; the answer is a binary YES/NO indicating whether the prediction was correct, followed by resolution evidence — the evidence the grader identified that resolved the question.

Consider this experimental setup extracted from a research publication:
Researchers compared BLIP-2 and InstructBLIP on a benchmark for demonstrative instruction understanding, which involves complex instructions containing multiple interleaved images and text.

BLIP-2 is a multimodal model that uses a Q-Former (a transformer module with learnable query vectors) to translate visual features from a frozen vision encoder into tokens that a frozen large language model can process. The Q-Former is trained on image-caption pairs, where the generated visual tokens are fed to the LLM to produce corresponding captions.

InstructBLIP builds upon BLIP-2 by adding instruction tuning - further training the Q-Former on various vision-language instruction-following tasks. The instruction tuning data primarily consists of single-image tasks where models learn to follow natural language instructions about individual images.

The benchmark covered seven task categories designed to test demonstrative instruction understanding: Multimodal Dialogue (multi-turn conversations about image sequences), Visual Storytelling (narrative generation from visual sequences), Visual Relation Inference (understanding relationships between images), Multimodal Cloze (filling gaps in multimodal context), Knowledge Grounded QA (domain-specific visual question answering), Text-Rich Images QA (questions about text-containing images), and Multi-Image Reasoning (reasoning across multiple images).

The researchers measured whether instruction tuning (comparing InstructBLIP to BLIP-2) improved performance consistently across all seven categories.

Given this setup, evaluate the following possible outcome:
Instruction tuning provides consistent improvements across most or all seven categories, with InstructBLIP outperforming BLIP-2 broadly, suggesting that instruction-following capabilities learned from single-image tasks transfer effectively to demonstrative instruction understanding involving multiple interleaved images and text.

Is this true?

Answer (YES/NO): YES